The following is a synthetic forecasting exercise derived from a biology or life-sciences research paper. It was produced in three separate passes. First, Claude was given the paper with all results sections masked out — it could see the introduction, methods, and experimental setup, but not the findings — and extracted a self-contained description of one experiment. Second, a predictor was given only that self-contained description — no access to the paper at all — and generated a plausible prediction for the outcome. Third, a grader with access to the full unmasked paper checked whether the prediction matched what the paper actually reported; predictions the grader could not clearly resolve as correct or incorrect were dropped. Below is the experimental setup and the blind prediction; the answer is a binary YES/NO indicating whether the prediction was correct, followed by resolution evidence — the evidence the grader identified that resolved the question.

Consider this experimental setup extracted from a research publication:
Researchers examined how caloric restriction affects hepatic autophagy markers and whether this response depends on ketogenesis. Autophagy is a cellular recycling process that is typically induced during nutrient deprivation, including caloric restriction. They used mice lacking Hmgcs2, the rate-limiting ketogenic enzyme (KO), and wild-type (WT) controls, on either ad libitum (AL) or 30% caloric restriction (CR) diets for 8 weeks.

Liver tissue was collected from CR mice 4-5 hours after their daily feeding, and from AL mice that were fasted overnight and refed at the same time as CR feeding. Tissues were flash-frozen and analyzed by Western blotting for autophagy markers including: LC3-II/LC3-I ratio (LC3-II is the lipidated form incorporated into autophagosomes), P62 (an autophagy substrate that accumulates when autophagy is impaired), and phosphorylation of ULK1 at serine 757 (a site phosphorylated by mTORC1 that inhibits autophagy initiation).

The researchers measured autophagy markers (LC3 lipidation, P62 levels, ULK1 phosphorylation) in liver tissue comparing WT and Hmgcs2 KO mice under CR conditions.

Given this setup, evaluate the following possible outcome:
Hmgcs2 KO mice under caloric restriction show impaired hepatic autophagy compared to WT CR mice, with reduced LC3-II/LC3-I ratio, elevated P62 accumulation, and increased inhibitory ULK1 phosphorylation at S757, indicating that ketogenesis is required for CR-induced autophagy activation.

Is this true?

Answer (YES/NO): NO